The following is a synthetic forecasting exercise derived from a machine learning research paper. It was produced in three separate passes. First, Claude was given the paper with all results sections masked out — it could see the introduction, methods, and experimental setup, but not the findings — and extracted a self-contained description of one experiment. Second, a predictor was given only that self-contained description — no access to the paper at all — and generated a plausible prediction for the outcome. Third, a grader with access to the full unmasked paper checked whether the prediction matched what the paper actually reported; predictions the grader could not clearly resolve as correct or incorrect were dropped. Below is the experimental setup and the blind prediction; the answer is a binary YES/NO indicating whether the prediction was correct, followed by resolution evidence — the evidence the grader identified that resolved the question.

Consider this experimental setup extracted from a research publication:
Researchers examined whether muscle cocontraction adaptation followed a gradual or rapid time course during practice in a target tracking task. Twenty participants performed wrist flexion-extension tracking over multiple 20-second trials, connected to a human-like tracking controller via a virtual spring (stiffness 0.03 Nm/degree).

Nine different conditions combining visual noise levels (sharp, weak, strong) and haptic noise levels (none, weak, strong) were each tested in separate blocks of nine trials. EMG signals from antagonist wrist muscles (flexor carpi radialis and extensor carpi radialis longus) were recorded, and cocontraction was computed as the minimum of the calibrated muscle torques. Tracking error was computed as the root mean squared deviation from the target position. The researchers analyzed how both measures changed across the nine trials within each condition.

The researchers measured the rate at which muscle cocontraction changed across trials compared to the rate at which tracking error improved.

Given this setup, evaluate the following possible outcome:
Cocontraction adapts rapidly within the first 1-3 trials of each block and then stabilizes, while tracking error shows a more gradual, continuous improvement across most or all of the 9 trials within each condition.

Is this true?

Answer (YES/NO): NO